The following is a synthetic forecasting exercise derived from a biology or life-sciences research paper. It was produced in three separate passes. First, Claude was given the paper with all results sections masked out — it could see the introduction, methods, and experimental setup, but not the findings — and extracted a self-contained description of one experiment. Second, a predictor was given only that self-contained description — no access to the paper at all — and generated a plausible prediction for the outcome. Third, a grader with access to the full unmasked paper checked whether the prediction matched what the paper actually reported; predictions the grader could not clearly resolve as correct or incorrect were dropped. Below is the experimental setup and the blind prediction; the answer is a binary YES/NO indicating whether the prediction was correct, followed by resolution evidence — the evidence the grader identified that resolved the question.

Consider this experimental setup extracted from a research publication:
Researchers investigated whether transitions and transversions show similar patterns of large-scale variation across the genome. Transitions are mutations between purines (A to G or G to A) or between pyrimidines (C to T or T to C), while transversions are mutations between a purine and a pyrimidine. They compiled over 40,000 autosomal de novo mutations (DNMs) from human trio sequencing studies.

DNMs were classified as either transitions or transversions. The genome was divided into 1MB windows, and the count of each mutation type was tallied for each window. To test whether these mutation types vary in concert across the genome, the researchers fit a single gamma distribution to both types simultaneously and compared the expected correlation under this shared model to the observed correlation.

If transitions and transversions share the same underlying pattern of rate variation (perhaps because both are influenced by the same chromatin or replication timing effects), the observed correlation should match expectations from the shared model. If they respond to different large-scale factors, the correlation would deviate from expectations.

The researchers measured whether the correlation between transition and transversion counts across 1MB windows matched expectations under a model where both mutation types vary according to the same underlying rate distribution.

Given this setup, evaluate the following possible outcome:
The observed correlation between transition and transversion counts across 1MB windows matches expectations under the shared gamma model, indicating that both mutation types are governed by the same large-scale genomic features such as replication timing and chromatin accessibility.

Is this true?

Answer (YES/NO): YES